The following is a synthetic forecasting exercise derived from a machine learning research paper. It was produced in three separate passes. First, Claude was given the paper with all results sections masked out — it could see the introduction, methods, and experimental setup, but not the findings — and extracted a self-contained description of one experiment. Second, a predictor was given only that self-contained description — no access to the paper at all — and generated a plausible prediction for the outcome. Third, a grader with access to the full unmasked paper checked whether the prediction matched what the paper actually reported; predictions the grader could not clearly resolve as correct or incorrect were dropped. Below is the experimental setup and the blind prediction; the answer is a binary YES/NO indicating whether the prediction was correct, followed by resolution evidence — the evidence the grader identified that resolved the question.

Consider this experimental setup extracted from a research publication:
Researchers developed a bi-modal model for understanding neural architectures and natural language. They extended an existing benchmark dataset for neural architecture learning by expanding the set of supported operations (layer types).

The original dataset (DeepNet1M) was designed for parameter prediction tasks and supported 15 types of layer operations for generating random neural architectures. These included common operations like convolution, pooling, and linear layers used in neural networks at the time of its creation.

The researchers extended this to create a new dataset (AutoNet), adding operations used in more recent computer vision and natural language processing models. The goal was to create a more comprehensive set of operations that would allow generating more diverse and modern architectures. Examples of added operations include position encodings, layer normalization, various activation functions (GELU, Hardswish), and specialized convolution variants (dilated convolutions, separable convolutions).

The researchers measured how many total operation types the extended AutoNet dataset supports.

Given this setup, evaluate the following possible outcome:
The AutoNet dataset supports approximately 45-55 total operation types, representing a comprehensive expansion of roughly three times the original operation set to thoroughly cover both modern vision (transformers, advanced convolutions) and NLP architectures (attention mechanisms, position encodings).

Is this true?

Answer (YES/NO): NO